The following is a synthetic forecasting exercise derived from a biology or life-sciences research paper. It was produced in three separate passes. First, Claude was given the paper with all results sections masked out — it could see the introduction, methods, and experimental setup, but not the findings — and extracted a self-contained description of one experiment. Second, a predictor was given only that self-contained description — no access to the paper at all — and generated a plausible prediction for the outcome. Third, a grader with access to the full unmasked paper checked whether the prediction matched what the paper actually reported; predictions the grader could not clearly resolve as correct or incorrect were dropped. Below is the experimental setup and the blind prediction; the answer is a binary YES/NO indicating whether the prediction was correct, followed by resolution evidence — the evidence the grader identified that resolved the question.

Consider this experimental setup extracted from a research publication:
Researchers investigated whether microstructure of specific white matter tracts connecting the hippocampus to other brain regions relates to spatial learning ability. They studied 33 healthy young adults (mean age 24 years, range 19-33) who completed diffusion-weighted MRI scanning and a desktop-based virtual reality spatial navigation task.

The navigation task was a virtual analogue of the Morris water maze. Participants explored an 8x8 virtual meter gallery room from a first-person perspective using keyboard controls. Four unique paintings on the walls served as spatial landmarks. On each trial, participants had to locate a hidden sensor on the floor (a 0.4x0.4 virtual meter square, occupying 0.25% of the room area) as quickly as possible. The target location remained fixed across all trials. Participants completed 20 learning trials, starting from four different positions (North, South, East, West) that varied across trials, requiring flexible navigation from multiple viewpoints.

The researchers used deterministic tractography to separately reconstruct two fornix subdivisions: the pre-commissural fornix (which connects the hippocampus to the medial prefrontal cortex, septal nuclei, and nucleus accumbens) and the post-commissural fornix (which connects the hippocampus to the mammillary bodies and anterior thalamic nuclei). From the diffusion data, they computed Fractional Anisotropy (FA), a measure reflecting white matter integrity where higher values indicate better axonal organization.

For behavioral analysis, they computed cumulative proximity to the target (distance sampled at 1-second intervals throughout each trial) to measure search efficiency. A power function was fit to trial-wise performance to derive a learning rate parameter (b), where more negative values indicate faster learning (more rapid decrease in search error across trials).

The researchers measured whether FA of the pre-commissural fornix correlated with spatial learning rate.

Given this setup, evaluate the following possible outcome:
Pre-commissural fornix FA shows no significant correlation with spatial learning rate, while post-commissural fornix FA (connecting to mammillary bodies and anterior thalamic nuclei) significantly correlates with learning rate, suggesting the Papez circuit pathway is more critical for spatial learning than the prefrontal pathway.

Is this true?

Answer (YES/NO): NO